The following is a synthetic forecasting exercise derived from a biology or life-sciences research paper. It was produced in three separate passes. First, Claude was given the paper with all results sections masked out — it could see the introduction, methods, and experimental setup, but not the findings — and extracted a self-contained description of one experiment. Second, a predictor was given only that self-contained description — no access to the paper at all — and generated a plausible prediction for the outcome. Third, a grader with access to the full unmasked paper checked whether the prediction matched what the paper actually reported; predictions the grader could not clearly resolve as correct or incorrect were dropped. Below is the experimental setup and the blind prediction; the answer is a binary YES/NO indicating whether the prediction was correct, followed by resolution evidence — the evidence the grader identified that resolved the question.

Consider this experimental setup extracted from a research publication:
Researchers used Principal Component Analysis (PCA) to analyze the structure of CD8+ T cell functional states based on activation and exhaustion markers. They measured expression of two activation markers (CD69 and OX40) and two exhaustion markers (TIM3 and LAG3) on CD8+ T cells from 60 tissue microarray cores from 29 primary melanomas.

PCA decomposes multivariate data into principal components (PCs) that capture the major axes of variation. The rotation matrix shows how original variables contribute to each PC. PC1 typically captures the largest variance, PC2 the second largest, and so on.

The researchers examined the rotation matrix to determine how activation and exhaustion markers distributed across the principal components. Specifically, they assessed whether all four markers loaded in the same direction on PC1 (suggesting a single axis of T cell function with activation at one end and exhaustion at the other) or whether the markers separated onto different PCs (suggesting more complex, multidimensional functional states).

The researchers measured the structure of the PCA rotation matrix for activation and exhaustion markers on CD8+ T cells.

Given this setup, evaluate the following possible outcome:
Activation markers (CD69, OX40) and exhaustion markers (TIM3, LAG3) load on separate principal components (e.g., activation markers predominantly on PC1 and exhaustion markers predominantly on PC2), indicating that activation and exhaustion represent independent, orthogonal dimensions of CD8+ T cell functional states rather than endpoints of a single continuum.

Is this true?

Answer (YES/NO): NO